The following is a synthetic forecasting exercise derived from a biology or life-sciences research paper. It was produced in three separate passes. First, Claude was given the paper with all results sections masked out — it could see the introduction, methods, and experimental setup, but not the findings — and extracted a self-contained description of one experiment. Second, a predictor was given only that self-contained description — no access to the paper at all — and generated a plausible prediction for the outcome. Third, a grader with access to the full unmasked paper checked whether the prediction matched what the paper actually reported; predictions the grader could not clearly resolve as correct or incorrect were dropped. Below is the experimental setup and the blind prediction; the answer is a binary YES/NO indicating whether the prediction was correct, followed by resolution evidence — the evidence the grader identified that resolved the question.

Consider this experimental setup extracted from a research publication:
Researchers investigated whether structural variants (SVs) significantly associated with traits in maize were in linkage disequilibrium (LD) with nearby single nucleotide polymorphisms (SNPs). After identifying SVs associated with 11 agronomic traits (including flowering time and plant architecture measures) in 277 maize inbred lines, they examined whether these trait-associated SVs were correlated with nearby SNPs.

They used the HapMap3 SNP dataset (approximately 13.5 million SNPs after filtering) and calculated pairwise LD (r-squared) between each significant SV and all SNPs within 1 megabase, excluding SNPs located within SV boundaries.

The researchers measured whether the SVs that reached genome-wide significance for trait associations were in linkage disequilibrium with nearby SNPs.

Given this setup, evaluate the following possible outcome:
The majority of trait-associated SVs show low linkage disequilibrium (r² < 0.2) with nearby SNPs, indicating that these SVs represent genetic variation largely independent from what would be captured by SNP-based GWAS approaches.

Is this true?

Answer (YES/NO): NO